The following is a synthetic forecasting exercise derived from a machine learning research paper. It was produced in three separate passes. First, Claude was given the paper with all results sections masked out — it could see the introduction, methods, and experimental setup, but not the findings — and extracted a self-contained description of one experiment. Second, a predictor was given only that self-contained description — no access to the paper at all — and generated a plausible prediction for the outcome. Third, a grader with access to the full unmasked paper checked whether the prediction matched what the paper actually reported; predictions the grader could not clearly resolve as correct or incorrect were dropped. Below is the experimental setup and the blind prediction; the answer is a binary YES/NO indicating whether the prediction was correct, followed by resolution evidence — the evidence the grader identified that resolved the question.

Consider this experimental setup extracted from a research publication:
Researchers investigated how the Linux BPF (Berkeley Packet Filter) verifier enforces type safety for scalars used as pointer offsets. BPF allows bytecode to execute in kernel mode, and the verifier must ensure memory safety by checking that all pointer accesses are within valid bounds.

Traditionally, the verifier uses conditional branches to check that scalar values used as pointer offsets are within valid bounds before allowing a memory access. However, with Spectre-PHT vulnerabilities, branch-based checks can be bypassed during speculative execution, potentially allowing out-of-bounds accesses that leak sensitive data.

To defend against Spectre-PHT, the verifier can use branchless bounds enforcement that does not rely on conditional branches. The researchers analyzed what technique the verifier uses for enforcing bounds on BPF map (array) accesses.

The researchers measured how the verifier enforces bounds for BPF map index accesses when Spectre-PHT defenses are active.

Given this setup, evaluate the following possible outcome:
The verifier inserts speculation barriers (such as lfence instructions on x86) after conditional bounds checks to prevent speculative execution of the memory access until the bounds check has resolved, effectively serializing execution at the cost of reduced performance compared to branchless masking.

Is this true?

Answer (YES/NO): NO